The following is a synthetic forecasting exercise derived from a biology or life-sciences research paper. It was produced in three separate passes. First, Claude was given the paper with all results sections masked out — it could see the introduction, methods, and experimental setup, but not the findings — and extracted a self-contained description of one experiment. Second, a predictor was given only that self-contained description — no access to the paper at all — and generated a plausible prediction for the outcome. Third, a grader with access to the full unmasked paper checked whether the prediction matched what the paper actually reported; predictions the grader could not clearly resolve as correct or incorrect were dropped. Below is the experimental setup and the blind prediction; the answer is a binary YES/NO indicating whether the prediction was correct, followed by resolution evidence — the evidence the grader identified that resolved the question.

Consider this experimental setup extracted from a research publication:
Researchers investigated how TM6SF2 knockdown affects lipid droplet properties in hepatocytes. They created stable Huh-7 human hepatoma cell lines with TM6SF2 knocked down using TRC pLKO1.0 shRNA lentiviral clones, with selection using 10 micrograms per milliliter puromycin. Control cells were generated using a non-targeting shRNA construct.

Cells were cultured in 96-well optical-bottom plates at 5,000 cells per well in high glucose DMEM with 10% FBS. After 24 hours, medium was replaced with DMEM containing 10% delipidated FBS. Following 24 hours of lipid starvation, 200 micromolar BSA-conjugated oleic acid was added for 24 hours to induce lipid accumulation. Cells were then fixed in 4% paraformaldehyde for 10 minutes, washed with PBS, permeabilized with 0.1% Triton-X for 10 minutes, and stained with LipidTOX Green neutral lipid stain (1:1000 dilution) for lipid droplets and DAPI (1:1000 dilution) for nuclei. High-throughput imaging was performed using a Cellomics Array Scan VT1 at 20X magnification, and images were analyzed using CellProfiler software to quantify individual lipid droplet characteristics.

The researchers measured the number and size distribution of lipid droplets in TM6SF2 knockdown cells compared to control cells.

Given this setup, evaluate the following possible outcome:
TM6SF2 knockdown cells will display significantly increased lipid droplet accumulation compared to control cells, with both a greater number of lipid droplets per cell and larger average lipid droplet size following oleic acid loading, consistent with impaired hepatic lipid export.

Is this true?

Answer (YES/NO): NO